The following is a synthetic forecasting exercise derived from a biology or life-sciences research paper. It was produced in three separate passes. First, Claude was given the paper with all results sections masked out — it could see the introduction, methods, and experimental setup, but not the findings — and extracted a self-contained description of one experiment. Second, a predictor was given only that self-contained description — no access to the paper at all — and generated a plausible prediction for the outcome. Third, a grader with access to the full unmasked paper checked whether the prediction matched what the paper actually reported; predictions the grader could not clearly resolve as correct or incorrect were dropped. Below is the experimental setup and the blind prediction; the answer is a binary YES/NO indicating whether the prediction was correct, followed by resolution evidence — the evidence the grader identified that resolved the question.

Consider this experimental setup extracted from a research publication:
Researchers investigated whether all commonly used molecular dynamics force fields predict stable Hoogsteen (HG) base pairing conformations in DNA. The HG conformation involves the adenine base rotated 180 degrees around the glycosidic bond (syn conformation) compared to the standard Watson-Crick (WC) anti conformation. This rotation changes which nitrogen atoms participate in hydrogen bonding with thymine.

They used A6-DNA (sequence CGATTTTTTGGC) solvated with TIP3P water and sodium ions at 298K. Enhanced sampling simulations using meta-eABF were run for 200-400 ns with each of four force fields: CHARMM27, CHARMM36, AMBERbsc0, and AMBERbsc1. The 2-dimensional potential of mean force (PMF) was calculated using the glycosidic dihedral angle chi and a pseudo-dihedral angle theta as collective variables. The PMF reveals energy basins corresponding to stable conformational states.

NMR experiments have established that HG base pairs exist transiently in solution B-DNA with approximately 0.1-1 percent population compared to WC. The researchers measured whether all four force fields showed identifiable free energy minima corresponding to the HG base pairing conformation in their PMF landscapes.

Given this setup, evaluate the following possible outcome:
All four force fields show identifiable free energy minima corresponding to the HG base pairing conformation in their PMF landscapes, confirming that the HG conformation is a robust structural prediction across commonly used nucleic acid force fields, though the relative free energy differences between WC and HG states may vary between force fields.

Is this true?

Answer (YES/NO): YES